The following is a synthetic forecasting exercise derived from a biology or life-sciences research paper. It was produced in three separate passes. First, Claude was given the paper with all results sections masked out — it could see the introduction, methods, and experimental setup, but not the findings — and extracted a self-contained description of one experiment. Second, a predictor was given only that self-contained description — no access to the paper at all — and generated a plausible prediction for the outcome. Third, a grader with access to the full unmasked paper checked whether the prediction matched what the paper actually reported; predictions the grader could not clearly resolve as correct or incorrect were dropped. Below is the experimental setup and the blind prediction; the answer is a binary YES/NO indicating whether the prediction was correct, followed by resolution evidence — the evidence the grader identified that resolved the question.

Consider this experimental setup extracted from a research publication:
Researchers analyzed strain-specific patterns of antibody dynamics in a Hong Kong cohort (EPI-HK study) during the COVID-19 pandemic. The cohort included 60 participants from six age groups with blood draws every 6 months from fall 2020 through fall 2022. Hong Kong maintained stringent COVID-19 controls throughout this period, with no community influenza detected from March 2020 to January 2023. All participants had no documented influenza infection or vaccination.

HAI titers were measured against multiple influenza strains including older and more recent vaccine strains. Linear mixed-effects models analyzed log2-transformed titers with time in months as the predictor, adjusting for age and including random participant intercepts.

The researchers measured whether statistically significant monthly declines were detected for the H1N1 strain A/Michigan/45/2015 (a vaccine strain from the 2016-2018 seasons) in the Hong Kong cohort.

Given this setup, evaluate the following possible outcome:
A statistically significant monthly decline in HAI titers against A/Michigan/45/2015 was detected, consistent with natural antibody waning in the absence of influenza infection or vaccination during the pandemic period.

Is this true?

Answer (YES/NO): YES